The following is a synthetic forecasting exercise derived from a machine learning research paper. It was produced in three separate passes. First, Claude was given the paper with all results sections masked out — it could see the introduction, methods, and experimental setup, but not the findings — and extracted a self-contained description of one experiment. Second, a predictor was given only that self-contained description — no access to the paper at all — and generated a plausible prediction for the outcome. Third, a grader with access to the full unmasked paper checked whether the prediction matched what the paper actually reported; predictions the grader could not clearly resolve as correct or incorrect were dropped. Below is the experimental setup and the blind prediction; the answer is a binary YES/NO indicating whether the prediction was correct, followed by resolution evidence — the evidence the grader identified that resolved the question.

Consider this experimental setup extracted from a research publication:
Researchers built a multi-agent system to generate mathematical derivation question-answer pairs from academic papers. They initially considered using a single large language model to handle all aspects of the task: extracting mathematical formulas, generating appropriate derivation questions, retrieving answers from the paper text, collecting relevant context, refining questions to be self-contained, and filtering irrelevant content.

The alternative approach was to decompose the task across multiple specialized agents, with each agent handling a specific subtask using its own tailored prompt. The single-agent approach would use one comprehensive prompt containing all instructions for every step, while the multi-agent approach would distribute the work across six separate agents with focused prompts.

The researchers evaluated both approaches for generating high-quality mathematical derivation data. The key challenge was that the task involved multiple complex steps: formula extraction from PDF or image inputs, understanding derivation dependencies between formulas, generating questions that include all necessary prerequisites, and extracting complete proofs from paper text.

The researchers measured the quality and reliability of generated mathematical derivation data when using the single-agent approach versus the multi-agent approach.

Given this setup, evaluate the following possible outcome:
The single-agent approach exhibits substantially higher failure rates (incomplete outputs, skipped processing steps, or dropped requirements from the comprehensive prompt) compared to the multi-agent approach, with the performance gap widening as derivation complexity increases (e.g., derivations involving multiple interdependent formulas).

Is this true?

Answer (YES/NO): NO